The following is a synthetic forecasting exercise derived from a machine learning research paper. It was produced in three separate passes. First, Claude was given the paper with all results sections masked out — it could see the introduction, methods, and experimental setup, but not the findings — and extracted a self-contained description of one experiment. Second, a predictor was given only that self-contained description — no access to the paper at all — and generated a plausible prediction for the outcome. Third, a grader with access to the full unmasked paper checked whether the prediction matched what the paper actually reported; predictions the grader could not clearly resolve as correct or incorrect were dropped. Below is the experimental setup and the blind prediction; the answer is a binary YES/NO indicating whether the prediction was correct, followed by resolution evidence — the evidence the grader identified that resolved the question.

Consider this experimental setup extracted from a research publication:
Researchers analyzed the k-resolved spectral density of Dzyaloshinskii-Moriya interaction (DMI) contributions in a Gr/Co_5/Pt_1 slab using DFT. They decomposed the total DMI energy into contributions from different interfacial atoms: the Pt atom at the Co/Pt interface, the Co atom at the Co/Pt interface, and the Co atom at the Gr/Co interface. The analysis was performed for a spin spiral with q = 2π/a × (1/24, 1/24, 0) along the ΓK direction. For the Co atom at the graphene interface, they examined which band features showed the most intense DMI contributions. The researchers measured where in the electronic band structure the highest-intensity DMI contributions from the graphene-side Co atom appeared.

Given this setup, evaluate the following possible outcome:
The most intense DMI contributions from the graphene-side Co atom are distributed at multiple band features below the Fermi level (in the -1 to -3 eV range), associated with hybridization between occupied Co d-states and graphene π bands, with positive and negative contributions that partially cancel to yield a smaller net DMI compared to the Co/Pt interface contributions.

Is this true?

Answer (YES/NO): NO